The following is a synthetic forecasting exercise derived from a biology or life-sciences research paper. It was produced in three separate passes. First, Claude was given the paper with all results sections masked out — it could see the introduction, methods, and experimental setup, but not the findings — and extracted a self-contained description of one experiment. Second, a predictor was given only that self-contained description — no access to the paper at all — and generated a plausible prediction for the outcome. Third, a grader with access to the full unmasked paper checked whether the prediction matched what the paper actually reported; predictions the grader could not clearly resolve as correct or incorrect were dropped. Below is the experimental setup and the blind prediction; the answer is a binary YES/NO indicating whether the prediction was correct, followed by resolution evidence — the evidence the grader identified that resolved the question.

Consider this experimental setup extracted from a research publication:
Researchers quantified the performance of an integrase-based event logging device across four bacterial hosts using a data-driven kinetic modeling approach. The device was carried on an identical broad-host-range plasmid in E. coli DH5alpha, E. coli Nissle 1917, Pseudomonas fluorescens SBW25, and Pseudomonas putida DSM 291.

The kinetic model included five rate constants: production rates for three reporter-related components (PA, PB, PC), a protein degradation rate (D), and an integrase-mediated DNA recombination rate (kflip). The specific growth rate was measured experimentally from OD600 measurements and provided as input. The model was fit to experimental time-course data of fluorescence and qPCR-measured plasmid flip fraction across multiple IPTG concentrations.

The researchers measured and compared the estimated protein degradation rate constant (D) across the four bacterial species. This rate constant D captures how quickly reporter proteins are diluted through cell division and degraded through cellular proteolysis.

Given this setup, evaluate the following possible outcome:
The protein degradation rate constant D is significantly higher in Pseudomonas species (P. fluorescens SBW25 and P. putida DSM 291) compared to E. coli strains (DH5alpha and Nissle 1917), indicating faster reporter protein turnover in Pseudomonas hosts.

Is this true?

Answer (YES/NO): NO